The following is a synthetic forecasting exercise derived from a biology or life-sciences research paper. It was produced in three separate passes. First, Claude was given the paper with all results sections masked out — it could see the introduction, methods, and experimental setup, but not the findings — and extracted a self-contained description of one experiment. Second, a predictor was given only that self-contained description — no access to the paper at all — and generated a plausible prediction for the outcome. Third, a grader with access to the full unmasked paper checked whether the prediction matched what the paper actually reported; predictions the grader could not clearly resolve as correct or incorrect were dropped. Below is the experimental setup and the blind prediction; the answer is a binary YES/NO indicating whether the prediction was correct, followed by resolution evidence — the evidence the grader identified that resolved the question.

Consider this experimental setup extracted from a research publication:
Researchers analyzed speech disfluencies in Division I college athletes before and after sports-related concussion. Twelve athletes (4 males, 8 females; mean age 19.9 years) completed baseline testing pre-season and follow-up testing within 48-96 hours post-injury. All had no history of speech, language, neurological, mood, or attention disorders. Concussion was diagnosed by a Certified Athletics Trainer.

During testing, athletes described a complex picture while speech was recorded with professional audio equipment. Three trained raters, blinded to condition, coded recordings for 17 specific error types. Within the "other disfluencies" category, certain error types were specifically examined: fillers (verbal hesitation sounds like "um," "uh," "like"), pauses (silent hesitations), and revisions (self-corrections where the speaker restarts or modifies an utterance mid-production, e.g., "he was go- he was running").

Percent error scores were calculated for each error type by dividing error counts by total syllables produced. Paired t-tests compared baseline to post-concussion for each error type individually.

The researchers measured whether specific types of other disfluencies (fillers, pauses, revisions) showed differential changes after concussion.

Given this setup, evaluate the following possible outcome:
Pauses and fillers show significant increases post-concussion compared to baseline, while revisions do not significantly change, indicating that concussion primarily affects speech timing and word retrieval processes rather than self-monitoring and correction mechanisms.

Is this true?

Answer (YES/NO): NO